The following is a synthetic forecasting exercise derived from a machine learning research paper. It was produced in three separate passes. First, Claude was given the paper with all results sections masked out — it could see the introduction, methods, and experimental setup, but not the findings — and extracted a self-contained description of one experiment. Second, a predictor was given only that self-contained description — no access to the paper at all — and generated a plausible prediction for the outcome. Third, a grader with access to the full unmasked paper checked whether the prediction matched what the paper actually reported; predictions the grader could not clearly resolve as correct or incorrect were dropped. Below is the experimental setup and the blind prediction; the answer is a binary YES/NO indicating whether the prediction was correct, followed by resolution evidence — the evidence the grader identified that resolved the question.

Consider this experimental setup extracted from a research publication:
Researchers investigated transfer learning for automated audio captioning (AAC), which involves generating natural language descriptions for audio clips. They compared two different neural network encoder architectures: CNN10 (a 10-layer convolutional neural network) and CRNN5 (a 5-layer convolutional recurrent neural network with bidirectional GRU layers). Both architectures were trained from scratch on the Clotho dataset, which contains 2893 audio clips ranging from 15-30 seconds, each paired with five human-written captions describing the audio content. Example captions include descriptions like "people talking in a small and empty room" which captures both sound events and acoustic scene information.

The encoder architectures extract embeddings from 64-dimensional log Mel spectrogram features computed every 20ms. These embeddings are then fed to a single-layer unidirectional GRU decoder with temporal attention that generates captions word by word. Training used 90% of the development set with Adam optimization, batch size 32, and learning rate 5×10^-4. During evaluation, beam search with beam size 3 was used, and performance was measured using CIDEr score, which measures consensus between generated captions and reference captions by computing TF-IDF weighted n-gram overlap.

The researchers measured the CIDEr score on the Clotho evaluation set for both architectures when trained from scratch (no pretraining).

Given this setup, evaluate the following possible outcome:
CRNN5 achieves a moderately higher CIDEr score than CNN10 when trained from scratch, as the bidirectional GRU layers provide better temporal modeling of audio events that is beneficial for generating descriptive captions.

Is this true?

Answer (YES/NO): YES